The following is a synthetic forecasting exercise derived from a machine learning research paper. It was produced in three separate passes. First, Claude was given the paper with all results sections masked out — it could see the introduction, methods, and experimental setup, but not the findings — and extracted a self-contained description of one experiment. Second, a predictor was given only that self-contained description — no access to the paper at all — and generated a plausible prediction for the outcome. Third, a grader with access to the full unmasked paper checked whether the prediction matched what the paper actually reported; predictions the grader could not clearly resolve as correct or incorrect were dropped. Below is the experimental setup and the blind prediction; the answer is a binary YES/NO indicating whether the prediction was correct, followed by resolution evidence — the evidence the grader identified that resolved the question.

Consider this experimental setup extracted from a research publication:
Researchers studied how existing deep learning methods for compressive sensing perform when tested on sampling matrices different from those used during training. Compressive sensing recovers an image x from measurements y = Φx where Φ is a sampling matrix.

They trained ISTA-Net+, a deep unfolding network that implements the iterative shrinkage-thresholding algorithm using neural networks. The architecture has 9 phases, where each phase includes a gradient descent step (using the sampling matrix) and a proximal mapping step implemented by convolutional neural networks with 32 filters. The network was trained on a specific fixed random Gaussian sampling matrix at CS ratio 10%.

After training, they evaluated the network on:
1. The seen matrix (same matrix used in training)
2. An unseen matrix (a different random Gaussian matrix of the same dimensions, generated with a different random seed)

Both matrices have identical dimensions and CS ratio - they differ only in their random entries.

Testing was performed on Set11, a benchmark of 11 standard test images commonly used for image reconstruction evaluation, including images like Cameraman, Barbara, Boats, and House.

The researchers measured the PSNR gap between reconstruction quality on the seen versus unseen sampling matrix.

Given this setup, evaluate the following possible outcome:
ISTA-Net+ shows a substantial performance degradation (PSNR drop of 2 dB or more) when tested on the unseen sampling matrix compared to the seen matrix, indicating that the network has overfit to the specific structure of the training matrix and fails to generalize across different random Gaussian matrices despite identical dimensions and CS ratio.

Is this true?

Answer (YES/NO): YES